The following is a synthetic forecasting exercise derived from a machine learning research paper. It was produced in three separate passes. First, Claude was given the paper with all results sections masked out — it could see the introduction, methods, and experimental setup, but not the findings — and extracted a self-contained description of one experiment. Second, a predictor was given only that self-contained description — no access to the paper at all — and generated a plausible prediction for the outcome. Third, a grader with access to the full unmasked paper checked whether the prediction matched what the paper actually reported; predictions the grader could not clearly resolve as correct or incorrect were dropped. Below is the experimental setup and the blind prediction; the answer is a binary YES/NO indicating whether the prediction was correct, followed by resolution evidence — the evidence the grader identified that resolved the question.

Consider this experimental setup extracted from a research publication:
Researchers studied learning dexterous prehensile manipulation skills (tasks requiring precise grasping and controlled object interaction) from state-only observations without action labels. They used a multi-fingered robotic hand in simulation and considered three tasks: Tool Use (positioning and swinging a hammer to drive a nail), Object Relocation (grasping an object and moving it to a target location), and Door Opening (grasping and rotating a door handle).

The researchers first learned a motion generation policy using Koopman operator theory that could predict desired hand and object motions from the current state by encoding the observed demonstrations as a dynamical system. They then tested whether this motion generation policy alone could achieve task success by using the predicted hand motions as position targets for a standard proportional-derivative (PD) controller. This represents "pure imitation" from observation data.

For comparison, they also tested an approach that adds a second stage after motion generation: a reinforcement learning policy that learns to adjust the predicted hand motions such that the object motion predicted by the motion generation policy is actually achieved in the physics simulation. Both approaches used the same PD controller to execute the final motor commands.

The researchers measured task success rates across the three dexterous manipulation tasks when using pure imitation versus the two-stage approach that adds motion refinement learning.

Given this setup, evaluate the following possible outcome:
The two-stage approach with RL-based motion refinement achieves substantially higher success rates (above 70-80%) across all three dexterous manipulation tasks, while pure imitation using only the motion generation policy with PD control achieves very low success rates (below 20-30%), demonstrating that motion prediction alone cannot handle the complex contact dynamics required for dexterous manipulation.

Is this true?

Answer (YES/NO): NO